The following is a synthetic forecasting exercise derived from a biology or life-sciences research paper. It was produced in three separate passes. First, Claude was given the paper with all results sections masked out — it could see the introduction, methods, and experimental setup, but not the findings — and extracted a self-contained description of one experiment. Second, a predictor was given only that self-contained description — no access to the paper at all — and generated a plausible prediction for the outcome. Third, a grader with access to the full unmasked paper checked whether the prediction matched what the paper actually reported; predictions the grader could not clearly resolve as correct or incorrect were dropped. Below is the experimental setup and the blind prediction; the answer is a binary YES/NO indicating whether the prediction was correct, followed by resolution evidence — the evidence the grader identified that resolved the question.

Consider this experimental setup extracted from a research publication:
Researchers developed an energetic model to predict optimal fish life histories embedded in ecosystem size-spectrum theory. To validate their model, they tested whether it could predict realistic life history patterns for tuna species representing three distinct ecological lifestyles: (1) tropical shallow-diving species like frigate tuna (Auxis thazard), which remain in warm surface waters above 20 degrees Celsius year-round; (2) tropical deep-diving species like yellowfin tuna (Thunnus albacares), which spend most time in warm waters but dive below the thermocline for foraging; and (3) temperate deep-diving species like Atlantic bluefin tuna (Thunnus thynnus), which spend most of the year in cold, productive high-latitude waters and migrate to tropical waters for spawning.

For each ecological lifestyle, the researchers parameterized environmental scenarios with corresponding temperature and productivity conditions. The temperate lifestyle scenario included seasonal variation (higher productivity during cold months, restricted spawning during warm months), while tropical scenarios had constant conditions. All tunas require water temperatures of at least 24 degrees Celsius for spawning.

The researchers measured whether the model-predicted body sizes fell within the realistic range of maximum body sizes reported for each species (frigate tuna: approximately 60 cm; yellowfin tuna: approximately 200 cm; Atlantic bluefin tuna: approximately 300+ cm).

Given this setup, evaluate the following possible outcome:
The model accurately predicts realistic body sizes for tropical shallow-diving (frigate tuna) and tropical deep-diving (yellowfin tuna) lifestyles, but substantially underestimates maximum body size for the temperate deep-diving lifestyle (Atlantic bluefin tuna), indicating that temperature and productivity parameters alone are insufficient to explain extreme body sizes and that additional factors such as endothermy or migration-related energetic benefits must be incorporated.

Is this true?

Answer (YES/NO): NO